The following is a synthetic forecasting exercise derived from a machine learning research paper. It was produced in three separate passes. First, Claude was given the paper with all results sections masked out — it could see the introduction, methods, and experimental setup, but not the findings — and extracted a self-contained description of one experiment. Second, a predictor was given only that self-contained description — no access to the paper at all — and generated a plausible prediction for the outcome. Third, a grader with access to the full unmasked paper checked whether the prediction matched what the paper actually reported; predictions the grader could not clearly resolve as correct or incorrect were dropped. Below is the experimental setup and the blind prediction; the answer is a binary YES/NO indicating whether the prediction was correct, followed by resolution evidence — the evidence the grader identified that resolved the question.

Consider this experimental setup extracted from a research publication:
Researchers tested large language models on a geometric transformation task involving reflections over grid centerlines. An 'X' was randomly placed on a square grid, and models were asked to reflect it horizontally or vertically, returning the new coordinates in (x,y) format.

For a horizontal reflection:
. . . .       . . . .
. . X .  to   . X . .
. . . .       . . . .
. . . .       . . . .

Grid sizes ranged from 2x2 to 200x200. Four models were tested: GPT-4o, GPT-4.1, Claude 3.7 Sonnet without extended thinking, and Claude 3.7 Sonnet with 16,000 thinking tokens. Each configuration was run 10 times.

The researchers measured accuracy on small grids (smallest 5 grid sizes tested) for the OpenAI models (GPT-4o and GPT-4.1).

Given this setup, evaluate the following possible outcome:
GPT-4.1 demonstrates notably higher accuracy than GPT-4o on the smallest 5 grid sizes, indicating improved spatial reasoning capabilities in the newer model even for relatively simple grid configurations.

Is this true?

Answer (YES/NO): YES